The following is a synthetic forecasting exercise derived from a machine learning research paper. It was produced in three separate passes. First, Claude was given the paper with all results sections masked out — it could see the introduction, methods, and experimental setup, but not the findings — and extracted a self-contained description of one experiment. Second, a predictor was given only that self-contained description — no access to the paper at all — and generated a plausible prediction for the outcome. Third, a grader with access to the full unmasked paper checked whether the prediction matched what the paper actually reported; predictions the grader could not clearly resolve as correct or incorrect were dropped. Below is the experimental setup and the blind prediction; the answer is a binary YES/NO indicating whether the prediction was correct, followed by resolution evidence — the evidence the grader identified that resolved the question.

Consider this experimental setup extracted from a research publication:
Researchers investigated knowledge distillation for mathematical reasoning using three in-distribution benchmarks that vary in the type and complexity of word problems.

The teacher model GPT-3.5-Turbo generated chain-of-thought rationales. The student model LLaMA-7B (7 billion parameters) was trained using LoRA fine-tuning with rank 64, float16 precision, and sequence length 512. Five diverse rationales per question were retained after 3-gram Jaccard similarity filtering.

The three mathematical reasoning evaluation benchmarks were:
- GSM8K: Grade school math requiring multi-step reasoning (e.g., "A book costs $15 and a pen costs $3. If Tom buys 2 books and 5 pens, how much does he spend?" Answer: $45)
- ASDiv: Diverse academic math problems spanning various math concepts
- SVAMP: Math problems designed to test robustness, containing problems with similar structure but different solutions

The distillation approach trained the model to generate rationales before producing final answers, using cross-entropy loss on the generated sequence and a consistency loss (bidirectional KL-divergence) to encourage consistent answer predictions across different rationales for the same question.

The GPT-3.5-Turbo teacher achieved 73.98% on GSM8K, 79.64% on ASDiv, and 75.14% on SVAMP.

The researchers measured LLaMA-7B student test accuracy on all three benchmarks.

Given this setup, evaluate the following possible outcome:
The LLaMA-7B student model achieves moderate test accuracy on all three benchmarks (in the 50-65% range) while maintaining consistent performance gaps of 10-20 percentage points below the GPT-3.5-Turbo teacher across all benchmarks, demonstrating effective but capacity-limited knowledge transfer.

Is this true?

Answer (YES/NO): NO